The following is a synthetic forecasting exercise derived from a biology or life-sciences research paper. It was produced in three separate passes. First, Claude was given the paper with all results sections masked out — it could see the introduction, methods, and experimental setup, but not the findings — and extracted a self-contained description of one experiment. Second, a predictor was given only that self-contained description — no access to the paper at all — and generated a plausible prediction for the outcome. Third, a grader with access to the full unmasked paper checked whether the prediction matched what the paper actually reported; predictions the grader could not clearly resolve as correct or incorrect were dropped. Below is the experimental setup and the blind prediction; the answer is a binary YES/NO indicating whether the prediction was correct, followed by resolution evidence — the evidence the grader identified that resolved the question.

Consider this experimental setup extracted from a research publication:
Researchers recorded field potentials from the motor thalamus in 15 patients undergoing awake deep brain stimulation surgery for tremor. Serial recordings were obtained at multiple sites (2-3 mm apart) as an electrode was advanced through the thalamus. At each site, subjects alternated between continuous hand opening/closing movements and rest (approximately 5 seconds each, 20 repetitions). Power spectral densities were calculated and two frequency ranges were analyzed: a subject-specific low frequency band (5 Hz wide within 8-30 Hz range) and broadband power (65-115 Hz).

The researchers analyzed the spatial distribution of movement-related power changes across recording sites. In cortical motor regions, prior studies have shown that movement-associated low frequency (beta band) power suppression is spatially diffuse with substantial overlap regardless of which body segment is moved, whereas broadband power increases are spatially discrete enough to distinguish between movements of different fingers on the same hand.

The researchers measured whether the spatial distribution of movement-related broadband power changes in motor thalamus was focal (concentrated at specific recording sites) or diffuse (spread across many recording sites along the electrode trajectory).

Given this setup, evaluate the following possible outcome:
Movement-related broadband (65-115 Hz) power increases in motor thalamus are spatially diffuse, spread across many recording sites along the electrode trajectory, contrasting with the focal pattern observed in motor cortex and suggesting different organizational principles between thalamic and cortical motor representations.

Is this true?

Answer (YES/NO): NO